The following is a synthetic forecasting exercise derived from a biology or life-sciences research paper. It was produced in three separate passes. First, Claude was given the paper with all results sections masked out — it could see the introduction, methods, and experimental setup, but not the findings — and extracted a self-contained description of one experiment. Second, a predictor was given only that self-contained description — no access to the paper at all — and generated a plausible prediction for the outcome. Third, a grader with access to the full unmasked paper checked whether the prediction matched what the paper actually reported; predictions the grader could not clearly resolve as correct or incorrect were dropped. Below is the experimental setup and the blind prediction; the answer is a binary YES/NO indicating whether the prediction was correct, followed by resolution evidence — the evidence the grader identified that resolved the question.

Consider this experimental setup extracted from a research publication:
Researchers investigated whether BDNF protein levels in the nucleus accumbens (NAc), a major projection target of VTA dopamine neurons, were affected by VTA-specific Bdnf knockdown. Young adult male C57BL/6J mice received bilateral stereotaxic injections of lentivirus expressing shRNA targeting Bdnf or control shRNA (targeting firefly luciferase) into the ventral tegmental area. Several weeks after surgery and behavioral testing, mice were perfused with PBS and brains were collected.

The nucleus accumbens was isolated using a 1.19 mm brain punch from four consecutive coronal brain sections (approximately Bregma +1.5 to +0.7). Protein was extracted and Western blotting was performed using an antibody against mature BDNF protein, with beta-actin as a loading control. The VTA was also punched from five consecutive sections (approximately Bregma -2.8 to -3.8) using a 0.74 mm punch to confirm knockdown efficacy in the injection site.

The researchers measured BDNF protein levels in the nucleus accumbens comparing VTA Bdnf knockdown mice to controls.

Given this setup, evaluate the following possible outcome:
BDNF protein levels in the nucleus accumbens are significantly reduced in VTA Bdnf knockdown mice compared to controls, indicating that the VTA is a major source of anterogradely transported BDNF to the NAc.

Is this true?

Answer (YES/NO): NO